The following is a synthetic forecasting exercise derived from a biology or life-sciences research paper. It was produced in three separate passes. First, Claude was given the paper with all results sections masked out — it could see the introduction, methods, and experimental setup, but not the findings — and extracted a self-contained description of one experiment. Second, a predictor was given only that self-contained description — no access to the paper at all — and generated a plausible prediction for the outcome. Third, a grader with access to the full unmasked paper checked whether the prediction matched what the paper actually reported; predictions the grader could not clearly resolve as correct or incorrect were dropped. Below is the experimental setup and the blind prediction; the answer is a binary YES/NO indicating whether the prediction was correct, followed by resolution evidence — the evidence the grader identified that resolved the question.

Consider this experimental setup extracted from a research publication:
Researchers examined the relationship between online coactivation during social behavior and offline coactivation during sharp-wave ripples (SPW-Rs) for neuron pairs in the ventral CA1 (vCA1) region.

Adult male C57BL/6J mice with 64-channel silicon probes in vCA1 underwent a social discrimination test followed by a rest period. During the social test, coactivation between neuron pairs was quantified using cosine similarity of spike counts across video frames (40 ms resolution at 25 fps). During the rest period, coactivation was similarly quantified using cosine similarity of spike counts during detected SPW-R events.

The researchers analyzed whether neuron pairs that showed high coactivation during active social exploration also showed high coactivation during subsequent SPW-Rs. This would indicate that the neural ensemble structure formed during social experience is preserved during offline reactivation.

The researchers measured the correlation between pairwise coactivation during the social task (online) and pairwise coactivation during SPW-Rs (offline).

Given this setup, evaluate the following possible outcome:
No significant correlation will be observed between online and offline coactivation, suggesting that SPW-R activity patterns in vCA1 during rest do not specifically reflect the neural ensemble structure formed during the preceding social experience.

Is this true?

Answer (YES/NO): NO